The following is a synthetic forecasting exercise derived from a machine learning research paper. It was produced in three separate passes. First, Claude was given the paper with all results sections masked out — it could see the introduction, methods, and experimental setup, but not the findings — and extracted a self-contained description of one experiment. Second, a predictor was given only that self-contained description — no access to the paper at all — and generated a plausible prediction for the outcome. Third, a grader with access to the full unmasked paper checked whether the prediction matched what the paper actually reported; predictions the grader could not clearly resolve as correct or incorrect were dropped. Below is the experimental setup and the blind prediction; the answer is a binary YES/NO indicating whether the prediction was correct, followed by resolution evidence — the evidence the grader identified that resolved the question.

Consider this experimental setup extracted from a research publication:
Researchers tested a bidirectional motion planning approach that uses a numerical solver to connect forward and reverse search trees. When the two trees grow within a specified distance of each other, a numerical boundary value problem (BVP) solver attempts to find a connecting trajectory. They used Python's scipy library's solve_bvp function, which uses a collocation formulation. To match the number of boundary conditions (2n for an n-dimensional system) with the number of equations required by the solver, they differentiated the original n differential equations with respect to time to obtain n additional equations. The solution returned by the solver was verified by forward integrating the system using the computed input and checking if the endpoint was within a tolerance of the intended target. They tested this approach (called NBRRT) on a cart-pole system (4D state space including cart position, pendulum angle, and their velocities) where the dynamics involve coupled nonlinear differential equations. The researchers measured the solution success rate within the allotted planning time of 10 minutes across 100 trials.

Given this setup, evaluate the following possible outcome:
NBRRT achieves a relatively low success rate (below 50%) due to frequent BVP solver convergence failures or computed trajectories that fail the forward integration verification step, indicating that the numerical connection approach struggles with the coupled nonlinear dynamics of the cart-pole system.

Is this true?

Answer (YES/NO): NO